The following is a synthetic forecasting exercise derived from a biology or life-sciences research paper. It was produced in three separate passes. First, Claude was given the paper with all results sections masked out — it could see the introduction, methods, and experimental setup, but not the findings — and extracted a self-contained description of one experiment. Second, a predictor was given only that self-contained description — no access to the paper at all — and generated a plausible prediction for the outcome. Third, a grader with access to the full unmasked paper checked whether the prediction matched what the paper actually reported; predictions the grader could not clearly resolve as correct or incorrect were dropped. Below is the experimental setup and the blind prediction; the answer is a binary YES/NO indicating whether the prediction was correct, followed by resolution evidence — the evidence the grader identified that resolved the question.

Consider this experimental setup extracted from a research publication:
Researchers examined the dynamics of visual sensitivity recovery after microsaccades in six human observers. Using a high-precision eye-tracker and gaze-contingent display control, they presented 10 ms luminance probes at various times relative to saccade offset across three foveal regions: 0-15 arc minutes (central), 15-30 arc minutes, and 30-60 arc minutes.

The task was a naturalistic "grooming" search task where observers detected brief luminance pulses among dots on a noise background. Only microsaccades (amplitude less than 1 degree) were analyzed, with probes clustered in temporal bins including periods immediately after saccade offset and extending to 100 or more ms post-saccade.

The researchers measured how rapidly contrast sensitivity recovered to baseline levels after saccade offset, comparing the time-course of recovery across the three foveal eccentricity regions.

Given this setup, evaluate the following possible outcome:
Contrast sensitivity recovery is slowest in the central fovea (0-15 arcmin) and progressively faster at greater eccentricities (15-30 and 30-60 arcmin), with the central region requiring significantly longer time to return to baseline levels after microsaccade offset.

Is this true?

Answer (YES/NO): NO